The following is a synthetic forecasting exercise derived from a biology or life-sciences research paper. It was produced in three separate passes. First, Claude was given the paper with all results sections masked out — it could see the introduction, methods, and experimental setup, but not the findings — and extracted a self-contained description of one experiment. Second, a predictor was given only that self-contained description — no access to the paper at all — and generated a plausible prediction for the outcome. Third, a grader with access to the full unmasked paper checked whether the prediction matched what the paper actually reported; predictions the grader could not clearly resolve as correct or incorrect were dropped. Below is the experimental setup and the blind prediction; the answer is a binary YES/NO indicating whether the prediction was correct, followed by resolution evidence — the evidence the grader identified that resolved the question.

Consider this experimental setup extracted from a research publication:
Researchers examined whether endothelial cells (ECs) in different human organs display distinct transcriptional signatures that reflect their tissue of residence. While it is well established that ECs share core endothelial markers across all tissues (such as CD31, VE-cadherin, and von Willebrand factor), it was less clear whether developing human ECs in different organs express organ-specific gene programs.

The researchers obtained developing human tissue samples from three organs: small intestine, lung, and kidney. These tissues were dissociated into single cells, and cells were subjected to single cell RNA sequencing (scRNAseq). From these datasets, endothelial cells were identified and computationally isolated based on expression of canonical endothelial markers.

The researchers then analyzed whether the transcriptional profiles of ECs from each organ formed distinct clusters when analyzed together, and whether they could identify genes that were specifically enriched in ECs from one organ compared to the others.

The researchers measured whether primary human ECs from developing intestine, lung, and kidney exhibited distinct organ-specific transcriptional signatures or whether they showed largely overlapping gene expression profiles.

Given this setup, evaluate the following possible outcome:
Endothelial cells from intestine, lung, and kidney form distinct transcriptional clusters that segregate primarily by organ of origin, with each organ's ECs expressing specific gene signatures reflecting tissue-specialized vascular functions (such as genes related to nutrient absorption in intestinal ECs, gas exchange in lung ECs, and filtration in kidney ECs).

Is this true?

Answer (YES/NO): NO